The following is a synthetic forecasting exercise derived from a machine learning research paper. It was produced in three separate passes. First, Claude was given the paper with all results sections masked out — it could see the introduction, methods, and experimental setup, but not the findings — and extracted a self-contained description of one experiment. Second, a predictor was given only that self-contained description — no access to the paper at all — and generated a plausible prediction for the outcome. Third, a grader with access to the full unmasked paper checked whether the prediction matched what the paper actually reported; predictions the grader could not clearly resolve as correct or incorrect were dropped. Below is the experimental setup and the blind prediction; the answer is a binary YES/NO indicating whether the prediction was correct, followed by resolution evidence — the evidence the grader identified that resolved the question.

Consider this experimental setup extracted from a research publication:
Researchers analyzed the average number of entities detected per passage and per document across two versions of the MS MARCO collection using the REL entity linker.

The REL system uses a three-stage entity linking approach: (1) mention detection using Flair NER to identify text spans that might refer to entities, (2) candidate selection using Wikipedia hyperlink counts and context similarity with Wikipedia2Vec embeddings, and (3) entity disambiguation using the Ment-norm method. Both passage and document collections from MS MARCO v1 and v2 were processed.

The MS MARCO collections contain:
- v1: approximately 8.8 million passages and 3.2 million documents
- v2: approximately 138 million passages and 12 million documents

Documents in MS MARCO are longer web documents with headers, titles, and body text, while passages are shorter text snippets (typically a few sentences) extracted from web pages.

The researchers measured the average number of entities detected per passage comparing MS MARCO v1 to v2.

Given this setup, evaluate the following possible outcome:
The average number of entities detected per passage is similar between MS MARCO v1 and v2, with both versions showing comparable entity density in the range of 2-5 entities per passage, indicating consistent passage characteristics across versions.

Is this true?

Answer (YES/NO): NO